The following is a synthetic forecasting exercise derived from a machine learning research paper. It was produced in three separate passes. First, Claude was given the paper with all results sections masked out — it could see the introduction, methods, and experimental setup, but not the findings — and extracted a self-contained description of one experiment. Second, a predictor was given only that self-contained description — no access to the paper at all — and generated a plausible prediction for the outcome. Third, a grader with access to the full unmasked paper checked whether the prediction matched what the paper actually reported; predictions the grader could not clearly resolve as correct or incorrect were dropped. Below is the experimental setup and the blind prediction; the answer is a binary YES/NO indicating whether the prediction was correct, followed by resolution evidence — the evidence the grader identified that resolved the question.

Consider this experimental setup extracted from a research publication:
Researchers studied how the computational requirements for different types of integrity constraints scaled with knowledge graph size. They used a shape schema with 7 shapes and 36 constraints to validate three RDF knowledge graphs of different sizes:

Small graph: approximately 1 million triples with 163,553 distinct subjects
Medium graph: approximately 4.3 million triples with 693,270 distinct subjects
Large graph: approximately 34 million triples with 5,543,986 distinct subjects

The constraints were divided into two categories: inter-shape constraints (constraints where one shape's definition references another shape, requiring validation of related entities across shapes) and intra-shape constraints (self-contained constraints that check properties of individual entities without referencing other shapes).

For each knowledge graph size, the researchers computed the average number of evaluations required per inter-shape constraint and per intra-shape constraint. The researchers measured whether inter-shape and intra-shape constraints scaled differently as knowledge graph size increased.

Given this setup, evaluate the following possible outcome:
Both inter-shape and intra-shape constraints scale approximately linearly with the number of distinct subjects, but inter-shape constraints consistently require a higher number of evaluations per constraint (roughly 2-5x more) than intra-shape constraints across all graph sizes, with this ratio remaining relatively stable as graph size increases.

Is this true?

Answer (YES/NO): NO